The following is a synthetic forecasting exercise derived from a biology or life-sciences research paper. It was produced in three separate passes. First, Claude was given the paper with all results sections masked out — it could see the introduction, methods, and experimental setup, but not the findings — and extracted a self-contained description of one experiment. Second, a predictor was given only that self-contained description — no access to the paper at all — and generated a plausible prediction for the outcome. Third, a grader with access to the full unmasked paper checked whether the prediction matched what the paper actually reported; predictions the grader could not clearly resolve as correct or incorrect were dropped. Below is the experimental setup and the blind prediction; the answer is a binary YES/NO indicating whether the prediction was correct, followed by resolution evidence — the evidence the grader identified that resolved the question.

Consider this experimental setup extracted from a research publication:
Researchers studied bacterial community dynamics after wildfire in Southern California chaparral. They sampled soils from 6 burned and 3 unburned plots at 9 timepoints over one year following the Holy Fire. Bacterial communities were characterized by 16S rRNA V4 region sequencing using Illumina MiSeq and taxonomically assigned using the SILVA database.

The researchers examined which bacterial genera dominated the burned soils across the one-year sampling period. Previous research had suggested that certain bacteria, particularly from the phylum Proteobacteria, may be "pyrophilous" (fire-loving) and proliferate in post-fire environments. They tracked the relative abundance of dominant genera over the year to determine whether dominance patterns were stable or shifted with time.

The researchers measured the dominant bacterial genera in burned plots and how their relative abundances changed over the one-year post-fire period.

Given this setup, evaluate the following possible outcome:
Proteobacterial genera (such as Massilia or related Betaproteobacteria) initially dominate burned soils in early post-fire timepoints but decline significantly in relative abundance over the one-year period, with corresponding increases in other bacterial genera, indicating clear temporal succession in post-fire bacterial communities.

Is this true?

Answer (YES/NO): NO